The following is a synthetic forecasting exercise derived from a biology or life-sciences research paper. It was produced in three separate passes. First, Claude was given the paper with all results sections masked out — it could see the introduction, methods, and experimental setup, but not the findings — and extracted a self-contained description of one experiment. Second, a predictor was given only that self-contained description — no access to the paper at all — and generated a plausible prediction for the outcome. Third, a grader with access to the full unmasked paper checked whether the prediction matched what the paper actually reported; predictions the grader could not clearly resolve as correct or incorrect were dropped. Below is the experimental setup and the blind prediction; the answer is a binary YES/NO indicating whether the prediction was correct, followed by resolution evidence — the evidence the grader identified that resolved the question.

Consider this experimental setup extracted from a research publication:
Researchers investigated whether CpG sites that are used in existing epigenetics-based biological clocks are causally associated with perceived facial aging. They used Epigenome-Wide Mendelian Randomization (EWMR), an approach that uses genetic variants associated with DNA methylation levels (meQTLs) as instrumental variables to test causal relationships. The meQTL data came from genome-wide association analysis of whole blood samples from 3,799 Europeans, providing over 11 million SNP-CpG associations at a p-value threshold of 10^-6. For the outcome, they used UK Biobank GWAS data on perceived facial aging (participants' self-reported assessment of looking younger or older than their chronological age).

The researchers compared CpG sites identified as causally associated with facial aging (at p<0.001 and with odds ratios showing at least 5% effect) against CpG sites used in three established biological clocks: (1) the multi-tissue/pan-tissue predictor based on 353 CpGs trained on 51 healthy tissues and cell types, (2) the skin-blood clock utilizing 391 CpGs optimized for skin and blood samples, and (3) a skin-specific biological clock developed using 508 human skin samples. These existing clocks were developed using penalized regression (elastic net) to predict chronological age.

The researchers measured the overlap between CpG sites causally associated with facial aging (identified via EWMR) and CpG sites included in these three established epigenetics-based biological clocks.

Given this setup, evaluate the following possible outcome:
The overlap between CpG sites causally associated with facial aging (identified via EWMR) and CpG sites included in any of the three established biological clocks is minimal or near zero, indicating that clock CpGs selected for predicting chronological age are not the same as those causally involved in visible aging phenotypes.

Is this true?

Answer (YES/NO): YES